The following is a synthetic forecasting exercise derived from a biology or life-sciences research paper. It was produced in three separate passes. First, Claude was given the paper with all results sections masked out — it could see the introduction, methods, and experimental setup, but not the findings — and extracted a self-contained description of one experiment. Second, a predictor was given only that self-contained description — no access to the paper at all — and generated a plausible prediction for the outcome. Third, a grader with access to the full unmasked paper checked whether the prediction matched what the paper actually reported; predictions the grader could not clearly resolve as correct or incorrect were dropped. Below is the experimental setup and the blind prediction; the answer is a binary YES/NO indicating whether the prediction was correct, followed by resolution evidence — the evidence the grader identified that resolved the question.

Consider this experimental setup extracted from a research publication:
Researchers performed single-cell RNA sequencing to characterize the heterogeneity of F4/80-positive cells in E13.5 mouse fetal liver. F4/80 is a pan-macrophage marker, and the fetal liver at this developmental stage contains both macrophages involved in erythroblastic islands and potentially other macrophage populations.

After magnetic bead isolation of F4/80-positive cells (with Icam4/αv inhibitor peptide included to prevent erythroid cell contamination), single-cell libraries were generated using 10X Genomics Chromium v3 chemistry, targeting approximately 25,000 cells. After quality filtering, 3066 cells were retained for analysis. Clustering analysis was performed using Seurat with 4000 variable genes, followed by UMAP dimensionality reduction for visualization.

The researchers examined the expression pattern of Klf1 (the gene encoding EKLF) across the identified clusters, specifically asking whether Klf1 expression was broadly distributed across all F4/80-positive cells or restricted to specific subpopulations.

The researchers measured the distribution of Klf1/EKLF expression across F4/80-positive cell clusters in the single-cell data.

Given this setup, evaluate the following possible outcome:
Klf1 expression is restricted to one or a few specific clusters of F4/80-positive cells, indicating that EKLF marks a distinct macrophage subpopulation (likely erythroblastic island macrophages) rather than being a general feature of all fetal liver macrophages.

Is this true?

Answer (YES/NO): YES